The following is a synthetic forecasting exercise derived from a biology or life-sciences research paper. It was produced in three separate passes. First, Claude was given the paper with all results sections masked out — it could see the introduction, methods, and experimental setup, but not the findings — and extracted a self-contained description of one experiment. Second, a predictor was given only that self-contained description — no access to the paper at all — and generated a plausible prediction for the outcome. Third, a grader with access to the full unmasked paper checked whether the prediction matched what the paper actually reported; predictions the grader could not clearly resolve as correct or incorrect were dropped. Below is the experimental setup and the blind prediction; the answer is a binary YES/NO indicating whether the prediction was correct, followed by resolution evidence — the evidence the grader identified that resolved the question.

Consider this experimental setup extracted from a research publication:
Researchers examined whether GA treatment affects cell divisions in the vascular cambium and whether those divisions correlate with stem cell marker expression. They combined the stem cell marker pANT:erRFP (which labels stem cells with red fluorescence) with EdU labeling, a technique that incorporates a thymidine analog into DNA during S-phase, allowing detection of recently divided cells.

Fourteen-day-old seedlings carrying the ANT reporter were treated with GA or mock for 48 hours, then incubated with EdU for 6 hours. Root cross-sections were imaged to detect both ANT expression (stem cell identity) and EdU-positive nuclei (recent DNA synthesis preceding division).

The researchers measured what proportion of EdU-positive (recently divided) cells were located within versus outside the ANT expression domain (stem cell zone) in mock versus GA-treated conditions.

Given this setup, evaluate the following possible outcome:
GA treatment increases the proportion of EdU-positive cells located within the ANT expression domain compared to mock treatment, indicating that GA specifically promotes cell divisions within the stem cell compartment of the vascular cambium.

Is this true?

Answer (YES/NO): NO